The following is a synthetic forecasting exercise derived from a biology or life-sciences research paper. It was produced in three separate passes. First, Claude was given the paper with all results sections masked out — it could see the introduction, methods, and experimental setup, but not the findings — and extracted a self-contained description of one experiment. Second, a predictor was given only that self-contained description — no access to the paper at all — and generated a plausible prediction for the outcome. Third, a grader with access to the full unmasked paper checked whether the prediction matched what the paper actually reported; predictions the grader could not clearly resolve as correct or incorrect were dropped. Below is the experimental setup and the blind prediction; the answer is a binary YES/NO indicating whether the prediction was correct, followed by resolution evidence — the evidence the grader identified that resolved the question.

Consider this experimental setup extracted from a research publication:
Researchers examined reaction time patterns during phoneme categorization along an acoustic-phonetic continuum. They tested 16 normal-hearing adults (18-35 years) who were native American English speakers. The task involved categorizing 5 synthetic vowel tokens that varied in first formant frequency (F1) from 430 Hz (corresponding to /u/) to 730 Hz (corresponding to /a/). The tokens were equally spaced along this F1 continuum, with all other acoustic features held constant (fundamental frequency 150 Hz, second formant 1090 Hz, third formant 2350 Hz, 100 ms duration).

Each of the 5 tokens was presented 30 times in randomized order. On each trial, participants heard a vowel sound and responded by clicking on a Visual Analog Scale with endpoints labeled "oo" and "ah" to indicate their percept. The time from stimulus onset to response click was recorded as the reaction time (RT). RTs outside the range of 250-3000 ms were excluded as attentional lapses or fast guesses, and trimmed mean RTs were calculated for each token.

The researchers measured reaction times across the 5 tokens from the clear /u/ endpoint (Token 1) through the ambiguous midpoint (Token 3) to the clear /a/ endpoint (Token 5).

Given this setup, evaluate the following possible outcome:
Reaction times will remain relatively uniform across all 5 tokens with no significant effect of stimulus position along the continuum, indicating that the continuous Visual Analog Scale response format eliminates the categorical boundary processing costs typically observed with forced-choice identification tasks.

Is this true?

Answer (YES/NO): NO